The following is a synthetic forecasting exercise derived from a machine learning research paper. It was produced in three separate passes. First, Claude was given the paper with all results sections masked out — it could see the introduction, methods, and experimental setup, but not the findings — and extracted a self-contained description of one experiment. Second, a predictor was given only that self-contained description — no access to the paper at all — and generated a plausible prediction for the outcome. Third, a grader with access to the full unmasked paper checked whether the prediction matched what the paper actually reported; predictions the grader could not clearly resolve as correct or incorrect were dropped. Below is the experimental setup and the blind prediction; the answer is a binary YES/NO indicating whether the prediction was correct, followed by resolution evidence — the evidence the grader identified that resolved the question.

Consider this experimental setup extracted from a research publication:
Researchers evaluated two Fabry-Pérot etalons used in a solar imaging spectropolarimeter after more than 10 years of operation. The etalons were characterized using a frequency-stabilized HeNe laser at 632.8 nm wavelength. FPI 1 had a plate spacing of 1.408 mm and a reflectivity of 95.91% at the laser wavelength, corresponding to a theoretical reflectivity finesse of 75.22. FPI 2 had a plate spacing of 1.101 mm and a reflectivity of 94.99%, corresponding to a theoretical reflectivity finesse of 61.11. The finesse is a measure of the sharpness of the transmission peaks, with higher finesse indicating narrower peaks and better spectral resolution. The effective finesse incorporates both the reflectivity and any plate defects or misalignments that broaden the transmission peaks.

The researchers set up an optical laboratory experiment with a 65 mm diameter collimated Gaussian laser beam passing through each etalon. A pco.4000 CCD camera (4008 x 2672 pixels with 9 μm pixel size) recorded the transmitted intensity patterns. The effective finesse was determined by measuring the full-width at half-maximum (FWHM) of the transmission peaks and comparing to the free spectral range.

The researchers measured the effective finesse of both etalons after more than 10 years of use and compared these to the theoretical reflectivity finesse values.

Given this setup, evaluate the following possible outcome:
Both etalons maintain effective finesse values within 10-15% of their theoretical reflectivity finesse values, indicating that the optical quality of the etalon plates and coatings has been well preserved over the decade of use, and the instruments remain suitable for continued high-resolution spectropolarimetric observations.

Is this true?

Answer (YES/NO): NO